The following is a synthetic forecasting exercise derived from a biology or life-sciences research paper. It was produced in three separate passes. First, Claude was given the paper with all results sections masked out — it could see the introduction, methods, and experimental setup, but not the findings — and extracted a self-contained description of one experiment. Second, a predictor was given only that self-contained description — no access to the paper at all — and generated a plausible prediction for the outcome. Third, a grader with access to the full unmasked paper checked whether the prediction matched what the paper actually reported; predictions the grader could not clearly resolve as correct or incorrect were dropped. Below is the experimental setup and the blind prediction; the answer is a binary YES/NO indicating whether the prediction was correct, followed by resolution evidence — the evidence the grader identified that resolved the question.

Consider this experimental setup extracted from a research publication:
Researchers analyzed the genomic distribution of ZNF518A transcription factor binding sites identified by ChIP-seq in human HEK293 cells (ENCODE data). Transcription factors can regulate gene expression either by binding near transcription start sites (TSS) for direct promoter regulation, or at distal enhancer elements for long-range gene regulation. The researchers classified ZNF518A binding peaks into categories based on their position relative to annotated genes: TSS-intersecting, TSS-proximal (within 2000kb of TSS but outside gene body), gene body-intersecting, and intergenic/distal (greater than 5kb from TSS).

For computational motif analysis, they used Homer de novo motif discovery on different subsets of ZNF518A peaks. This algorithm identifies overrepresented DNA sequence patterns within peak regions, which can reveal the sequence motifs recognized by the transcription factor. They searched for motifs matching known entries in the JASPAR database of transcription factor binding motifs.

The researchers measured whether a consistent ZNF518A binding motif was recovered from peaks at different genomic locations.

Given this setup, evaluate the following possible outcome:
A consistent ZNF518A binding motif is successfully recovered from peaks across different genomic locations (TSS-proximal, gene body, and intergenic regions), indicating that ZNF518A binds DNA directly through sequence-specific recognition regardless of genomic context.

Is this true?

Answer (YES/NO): NO